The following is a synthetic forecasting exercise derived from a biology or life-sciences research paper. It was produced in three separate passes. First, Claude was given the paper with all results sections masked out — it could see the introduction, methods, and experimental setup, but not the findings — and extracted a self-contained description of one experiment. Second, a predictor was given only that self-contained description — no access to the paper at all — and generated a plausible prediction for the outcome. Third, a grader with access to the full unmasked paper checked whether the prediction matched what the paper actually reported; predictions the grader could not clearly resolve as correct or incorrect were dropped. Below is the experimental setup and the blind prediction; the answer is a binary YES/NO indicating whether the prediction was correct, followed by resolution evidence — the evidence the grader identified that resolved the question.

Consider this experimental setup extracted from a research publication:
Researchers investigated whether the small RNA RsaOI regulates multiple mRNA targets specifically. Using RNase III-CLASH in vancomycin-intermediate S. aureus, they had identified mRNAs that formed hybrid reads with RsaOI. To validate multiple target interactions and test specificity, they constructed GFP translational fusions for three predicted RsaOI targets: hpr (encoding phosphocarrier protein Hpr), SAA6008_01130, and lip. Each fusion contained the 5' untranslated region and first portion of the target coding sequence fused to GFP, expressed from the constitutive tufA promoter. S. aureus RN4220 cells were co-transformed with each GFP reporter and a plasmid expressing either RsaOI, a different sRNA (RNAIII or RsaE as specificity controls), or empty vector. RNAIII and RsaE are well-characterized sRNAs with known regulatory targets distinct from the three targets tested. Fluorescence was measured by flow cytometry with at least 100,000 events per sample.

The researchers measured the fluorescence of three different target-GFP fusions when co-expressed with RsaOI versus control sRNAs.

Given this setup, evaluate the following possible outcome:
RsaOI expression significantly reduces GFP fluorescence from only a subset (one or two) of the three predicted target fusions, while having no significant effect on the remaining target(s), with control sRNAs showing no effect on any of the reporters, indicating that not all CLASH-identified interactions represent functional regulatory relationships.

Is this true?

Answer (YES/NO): NO